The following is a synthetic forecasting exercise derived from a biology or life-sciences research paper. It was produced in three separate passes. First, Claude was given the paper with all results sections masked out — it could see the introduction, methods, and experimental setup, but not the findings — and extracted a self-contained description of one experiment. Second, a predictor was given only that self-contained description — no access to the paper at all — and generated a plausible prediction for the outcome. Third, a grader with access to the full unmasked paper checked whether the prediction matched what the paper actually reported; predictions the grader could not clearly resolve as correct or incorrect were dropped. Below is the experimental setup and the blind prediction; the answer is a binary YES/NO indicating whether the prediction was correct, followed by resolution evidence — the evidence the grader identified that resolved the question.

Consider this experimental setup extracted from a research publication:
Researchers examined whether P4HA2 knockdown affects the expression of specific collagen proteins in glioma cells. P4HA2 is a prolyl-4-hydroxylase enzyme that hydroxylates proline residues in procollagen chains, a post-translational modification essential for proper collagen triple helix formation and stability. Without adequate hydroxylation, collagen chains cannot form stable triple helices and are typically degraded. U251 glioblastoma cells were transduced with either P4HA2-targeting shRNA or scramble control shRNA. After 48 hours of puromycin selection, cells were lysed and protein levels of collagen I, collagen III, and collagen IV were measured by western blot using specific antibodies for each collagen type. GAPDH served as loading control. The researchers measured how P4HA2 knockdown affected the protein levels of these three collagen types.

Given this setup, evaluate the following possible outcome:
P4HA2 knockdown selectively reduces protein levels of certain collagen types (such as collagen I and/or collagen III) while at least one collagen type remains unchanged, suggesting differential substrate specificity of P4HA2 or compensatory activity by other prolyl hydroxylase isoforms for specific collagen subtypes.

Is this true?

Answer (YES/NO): NO